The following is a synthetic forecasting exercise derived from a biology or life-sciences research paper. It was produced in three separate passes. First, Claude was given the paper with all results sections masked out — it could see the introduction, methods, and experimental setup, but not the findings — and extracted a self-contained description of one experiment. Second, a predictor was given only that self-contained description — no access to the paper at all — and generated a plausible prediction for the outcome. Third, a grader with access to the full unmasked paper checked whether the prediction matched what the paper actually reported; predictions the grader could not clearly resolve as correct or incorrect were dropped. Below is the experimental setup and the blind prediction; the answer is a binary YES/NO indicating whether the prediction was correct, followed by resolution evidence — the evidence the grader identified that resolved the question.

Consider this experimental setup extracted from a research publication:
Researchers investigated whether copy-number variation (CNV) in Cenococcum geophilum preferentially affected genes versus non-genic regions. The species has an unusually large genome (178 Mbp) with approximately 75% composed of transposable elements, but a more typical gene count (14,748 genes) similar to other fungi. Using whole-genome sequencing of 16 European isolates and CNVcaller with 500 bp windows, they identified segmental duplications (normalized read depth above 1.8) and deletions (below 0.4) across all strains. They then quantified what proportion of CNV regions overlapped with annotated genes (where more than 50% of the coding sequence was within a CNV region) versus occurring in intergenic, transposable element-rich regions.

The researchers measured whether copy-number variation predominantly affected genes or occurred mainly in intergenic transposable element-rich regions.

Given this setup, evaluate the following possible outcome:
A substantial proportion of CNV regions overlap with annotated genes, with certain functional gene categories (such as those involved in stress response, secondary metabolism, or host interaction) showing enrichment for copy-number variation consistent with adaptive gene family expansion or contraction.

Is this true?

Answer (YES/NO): NO